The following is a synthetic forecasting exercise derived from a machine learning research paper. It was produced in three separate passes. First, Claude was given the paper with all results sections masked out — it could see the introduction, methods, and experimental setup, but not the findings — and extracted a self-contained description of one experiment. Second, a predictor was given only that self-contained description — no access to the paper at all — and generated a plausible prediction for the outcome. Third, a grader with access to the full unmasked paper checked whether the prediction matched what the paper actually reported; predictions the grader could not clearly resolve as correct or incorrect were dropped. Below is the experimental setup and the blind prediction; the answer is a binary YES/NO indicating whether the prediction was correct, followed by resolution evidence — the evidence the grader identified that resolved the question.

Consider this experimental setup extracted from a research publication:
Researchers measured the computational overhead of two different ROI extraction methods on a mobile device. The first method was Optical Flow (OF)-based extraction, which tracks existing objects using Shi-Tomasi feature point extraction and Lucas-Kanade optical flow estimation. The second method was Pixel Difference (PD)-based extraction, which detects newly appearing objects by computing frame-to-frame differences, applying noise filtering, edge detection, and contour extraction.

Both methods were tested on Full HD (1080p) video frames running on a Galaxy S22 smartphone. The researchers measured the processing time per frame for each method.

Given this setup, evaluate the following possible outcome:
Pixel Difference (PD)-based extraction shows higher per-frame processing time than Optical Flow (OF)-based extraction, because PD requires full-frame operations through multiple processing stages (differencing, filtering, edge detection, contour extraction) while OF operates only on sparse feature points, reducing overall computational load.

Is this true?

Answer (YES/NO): NO